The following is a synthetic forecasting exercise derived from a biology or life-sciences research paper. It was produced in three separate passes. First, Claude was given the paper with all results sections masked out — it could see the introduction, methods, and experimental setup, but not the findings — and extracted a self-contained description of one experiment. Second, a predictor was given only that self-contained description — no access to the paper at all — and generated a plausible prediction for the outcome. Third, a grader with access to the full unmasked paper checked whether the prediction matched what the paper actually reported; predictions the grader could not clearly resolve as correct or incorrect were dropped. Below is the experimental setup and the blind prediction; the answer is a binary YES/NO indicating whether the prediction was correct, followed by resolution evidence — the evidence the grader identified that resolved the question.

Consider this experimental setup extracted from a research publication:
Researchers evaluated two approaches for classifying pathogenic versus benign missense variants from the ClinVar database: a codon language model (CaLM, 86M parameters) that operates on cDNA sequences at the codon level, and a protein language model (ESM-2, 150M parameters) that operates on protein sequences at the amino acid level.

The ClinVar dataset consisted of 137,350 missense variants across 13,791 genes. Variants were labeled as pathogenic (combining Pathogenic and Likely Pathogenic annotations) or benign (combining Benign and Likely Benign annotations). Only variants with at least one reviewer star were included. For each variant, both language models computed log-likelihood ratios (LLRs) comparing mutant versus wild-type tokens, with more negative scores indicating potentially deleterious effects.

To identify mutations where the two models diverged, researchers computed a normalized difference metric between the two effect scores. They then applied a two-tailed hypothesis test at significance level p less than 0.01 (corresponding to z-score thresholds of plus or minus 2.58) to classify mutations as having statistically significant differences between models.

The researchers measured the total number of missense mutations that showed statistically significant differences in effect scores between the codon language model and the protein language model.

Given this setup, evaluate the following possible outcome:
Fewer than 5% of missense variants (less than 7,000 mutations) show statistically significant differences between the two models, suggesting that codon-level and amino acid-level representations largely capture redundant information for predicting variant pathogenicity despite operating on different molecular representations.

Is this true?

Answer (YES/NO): NO